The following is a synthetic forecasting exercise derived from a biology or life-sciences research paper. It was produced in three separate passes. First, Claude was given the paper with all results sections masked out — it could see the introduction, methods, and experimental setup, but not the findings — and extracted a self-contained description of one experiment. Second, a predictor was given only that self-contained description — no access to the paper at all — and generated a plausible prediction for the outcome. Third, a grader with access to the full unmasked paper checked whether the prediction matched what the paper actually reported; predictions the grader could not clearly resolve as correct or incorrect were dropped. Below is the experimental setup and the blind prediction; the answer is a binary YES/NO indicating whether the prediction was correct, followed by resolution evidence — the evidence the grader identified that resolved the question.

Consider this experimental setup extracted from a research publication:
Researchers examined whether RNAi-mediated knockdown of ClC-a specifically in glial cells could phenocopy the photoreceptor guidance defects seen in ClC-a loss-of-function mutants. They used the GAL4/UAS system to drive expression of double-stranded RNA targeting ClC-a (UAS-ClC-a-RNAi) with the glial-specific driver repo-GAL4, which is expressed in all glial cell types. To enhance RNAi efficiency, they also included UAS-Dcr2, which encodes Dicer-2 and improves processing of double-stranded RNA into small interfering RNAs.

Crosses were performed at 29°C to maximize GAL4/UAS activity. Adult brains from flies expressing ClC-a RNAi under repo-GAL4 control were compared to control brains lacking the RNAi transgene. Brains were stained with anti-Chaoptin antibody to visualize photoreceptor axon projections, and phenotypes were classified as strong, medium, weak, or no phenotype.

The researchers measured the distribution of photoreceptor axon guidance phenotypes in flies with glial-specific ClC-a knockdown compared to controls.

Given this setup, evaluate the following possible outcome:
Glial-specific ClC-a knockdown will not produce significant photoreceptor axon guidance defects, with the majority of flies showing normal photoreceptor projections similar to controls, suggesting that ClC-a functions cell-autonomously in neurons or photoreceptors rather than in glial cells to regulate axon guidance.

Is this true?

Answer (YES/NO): NO